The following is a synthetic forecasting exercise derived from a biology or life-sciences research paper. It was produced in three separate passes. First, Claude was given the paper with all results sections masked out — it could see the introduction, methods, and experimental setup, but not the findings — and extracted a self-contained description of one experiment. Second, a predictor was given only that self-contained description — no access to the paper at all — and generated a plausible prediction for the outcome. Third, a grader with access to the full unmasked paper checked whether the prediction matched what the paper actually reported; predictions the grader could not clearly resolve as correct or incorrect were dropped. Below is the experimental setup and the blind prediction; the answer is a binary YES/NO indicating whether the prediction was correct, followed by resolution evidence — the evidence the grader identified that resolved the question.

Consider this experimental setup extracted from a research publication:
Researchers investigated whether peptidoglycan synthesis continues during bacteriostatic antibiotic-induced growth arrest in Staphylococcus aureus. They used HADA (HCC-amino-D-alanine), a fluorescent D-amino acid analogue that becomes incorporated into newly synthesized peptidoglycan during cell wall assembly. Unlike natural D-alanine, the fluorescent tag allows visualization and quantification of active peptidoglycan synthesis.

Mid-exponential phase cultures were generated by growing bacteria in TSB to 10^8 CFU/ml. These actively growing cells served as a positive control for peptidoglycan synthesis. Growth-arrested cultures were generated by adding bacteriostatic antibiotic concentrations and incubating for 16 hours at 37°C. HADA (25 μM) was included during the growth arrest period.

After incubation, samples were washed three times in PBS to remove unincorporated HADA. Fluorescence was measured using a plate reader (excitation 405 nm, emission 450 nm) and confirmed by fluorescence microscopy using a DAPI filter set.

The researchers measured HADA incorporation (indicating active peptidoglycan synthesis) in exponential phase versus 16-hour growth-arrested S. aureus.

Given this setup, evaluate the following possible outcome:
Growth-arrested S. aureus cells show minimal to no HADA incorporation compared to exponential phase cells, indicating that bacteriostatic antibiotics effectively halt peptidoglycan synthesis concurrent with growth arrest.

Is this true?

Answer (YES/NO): NO